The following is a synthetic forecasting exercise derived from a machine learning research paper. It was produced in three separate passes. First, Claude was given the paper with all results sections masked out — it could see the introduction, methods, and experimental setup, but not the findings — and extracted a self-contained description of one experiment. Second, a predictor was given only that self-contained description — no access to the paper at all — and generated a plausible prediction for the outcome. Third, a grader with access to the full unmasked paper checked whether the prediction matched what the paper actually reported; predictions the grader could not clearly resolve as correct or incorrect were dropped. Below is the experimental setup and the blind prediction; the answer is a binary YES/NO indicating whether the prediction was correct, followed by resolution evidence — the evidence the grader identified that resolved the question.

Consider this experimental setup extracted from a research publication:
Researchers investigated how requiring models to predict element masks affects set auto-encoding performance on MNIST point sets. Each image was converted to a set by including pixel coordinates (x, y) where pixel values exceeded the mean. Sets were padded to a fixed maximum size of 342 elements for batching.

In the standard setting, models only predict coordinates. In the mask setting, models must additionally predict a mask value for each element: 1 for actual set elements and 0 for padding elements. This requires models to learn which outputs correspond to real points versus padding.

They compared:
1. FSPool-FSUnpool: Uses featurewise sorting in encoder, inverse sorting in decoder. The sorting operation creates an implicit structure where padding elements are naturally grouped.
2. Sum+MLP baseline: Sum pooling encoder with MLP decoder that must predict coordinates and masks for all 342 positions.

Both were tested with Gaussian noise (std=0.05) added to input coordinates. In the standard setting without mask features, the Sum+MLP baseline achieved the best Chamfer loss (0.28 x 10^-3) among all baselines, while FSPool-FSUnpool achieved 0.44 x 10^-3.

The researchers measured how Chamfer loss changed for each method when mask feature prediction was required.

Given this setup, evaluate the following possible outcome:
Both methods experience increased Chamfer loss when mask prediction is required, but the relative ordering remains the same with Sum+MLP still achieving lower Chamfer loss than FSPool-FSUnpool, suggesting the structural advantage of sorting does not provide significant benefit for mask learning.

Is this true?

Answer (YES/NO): NO